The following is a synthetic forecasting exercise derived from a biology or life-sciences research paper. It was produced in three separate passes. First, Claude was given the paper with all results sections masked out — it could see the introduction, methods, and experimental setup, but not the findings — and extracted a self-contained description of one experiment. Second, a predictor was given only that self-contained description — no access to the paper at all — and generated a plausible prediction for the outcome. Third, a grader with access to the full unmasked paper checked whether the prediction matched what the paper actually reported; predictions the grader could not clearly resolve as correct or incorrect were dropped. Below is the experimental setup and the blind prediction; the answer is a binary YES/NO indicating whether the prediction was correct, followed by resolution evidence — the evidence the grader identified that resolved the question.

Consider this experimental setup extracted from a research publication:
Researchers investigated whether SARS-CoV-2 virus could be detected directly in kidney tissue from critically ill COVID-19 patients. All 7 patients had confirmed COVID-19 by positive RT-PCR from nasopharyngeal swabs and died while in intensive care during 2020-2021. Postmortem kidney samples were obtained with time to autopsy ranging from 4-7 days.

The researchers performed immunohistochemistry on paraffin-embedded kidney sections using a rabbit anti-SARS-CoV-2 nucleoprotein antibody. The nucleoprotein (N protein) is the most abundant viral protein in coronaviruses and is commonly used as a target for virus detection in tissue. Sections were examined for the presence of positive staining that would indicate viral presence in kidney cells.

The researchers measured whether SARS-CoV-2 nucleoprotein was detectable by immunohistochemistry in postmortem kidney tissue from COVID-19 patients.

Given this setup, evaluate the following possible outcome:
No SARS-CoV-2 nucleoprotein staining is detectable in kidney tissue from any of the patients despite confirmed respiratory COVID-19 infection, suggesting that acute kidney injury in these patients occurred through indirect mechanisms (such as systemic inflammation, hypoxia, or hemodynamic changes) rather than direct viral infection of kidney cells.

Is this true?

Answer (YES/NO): NO